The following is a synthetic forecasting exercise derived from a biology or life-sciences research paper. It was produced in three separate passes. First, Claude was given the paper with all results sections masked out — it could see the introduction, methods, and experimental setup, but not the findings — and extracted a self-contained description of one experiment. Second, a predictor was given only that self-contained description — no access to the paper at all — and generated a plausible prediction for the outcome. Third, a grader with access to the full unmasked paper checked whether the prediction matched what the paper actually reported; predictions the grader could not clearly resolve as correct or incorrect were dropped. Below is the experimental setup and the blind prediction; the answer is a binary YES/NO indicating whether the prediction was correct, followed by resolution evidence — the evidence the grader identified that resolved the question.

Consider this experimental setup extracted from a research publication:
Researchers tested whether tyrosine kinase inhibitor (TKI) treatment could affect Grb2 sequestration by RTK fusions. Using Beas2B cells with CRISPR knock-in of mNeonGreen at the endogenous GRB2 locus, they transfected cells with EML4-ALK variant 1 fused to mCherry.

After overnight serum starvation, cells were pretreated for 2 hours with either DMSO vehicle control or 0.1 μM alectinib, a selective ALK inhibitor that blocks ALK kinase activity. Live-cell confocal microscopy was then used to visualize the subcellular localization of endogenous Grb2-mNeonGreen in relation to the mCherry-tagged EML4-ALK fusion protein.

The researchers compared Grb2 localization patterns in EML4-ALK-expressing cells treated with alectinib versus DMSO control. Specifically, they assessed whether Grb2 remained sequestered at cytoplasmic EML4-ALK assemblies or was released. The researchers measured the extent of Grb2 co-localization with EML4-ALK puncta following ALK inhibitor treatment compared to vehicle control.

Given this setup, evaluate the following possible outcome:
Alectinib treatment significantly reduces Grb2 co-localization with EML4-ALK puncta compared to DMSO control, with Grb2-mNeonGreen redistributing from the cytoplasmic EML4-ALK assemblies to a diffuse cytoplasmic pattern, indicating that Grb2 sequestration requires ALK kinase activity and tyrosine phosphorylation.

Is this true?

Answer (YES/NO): YES